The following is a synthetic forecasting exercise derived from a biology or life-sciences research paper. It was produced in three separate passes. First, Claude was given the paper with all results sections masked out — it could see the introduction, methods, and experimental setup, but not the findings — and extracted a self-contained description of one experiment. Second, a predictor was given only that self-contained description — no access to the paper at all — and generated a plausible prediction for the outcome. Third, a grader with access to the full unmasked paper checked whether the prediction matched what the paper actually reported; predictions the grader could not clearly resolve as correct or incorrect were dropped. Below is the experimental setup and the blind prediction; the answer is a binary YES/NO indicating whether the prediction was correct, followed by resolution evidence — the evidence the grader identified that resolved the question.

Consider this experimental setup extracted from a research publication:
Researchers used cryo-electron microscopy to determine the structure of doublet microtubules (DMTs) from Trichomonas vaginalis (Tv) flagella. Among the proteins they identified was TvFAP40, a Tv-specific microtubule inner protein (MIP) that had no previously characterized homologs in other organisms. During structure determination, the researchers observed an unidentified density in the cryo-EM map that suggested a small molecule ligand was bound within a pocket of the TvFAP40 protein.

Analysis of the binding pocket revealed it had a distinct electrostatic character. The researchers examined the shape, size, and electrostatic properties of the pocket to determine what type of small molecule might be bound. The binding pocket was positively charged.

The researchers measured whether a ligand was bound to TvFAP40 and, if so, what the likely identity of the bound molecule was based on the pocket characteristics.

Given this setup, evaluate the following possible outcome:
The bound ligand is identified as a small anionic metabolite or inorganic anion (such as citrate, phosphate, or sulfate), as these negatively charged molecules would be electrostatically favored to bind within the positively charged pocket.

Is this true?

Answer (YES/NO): NO